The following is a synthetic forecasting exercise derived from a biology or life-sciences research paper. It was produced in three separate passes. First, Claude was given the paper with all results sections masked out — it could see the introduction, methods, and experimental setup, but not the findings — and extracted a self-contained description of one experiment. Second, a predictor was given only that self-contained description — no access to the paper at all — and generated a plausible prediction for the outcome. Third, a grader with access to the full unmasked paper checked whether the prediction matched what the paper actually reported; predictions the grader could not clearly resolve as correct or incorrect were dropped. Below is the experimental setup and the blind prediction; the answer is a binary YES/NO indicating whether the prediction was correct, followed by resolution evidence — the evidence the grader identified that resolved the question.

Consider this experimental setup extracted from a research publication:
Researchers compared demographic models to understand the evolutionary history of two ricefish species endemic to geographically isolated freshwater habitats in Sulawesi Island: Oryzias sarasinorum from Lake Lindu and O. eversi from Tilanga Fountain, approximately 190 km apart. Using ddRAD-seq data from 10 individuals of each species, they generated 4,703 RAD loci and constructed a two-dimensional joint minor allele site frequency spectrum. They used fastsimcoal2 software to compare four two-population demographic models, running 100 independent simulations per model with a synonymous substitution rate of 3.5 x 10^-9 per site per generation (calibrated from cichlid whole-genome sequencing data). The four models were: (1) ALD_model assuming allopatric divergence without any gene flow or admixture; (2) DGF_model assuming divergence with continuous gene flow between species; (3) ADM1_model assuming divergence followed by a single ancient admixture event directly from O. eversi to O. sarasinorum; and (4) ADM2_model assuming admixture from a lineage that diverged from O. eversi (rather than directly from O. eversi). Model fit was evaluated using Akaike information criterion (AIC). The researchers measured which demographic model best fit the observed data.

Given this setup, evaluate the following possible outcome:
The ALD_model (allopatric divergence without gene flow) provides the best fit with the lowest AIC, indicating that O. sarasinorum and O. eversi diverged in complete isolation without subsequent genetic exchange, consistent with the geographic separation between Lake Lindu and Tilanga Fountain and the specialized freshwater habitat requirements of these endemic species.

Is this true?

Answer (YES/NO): NO